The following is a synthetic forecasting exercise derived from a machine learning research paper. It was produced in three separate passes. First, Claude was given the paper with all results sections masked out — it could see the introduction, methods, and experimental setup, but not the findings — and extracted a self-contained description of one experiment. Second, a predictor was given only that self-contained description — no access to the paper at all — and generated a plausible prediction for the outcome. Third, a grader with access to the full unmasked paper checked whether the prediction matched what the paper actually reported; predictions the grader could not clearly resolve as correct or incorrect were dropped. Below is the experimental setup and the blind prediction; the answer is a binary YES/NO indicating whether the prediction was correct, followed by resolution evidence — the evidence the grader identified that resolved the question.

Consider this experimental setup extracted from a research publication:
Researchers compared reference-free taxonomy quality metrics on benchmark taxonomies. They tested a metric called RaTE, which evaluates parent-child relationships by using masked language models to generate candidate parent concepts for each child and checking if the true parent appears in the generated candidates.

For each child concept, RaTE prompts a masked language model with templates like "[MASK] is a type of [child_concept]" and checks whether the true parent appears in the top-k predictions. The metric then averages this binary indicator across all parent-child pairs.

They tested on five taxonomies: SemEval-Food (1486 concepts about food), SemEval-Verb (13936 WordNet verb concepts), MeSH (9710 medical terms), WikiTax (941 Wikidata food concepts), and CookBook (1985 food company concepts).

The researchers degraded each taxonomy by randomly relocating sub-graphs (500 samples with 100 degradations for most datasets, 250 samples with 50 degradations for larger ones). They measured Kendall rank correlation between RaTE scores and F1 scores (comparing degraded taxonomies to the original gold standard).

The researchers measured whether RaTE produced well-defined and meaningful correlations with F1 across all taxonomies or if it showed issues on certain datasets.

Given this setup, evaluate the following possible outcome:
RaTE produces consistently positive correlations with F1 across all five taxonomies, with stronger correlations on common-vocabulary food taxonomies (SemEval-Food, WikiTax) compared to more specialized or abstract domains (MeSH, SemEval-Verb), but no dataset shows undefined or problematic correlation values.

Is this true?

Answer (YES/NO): NO